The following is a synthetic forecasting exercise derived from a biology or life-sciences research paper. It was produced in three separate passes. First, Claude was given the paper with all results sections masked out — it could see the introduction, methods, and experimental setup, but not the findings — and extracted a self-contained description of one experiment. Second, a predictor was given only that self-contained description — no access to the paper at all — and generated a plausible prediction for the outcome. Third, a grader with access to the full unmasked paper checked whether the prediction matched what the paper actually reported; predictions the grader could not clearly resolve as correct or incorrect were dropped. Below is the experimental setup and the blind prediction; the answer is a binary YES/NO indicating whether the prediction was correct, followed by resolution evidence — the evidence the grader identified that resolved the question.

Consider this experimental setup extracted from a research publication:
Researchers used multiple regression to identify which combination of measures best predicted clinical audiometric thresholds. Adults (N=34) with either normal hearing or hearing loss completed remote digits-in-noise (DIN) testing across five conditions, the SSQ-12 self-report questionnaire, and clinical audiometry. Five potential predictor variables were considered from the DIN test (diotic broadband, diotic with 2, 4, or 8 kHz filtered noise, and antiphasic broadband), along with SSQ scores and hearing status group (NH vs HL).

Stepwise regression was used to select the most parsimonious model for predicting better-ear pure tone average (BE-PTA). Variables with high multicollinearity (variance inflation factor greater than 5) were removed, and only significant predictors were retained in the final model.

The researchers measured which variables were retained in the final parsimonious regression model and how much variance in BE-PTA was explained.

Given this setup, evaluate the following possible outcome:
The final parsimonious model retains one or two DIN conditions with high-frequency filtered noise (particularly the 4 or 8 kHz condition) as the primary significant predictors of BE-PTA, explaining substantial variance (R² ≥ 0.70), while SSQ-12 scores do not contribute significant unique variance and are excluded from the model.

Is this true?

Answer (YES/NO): NO